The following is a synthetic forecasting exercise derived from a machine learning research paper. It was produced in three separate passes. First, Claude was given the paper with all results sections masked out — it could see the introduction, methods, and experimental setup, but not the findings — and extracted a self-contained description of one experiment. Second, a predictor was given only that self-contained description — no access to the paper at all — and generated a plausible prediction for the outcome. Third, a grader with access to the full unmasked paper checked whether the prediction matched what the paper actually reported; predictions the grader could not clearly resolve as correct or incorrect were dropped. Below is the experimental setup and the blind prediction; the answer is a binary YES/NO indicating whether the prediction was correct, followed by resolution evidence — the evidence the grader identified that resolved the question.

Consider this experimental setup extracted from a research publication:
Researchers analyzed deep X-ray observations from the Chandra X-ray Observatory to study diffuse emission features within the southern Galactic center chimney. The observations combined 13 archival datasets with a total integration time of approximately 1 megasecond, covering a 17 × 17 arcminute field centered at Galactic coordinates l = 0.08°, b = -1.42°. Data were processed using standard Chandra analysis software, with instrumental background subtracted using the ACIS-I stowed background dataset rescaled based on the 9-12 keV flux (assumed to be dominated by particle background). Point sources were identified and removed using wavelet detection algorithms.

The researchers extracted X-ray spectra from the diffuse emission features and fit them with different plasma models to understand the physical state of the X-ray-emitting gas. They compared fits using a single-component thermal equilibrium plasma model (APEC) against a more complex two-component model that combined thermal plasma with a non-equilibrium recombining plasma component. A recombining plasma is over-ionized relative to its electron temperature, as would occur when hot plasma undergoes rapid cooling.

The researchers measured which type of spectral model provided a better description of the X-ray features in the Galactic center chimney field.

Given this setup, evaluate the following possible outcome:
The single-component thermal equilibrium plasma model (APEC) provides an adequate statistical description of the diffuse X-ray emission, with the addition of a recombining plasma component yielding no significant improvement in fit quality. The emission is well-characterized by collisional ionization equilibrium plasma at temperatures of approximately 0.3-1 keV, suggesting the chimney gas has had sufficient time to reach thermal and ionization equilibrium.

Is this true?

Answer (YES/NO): NO